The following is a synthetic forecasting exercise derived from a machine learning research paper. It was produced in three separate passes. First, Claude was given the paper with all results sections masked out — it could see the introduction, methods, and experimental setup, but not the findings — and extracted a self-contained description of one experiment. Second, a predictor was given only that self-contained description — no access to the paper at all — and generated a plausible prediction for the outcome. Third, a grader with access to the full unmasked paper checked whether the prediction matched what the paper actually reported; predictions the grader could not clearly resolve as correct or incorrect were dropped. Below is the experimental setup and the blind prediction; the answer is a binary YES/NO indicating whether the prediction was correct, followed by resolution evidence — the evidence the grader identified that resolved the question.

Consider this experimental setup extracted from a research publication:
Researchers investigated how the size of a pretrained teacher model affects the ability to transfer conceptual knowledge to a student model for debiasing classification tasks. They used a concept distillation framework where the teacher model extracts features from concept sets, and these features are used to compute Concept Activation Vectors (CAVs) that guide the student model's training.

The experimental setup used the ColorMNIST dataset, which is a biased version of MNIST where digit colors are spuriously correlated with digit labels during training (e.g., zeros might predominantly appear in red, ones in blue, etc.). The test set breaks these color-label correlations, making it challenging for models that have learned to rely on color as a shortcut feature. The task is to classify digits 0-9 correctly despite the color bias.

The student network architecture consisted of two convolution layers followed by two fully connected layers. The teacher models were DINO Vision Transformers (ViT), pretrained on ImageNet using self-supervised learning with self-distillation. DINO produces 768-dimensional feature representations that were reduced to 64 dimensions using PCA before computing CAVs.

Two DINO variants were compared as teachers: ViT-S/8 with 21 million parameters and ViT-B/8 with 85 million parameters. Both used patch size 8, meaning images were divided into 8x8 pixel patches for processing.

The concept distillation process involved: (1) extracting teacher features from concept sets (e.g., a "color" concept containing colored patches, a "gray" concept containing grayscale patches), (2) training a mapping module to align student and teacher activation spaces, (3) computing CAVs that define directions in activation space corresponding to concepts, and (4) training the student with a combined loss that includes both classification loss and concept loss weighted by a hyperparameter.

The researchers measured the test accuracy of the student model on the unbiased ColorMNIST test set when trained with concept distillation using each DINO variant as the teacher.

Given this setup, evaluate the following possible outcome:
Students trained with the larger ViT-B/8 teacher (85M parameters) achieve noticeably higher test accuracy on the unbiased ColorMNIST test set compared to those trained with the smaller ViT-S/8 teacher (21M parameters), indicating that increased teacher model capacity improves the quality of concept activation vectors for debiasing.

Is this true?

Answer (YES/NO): YES